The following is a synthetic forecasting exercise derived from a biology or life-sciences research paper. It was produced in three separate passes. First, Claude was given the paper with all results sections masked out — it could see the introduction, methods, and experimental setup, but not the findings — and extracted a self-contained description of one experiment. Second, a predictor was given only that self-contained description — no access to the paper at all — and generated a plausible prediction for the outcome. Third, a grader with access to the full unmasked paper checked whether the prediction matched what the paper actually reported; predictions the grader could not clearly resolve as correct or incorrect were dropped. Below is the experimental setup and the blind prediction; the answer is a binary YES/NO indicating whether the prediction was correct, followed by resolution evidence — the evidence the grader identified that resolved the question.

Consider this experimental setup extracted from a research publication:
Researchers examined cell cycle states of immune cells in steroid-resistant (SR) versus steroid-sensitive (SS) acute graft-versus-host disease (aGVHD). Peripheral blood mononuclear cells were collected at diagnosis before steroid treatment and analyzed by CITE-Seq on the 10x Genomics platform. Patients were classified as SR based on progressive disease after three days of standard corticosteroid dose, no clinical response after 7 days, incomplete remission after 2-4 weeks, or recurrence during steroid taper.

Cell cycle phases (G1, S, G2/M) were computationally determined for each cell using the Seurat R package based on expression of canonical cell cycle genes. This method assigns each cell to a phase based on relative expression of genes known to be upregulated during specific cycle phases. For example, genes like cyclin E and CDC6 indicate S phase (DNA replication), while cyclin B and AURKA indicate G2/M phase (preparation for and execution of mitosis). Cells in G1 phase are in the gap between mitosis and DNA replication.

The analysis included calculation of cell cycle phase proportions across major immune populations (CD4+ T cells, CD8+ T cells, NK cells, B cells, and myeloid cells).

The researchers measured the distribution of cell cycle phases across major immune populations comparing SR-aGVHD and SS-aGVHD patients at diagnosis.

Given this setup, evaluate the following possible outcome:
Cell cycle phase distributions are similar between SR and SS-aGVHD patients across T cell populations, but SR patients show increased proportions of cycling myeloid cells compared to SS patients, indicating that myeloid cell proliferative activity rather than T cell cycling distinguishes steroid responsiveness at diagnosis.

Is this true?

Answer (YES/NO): NO